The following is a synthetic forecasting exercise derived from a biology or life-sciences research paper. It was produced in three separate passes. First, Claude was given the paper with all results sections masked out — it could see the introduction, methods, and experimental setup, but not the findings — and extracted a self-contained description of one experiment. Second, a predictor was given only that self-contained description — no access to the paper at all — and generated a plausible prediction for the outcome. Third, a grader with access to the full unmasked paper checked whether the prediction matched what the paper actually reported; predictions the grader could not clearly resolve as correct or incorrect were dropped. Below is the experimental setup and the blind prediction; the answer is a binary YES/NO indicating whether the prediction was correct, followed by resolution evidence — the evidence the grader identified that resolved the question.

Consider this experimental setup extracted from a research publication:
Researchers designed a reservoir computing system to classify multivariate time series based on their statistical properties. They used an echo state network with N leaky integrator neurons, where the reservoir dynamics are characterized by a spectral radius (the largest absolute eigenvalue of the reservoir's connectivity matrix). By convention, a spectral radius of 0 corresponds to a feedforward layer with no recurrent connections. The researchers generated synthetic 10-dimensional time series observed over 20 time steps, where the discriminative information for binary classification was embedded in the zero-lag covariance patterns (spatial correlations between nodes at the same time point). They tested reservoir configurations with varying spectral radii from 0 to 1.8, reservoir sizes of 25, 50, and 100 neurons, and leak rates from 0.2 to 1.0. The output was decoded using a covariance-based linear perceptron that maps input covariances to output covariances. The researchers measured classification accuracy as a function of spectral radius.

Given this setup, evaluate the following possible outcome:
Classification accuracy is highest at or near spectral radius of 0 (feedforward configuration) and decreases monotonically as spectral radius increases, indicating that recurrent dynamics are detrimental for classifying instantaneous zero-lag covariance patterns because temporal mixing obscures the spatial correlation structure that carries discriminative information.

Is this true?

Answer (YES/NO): YES